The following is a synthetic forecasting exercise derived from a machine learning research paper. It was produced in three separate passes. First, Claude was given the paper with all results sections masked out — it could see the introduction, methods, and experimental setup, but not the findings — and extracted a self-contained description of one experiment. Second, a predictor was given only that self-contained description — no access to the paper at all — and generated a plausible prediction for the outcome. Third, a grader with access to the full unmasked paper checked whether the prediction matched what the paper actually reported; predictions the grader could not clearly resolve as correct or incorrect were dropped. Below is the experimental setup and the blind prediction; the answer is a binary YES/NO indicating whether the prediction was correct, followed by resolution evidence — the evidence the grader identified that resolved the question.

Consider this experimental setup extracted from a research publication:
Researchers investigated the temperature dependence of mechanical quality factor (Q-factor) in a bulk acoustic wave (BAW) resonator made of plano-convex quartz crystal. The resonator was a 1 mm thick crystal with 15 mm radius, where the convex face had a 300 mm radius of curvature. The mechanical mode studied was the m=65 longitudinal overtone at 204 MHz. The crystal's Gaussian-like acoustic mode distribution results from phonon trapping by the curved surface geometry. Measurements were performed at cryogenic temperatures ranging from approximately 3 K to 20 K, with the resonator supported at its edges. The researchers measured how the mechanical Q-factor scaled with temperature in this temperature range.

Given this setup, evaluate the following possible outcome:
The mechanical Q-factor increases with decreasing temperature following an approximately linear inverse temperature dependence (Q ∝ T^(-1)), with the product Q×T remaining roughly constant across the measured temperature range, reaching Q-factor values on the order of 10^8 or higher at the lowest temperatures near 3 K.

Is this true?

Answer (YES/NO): NO